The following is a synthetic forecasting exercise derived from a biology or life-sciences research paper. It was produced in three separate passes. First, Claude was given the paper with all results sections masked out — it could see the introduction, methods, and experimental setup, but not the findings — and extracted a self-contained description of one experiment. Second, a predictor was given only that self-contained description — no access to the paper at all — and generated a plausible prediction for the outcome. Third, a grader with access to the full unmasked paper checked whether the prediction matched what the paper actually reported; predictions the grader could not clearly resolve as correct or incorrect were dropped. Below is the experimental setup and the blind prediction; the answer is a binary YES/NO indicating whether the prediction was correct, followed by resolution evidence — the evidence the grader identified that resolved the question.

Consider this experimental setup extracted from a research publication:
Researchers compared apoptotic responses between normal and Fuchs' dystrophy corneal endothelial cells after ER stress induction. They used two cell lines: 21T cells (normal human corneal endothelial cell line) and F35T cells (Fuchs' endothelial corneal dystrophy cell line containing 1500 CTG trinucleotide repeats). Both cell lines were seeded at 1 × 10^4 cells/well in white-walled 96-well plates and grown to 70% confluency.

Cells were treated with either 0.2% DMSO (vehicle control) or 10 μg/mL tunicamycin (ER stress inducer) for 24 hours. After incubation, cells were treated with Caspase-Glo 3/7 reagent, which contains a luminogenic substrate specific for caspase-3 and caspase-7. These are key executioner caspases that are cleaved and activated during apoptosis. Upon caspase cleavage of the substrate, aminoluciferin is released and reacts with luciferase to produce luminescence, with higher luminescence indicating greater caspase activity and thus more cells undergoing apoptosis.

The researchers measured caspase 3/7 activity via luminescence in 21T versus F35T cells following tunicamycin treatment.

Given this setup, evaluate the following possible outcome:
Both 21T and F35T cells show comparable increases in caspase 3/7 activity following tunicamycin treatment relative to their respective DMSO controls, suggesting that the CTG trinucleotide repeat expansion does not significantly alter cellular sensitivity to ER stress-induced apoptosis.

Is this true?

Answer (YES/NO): NO